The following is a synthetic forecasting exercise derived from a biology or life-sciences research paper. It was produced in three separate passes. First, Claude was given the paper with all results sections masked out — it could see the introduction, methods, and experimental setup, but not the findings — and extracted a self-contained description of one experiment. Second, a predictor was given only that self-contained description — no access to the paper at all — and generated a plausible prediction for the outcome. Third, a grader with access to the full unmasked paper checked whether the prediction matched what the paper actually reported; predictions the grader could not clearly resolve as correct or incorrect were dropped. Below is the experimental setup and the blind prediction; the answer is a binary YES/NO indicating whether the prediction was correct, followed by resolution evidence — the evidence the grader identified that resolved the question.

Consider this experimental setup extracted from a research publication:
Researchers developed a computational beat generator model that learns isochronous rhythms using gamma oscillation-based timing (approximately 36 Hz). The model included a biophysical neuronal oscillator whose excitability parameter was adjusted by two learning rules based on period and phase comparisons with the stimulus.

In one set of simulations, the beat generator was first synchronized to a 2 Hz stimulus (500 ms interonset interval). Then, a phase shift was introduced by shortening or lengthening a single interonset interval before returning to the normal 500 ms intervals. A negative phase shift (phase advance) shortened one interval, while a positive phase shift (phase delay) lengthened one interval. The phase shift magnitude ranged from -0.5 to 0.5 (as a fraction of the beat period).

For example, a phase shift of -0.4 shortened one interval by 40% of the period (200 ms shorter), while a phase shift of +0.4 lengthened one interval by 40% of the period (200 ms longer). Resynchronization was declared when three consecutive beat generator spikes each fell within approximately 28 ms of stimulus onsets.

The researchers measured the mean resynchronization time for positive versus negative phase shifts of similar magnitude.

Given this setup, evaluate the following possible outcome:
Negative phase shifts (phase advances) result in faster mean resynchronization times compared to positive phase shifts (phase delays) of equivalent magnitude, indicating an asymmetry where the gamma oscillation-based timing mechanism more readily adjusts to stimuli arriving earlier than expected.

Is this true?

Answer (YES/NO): NO